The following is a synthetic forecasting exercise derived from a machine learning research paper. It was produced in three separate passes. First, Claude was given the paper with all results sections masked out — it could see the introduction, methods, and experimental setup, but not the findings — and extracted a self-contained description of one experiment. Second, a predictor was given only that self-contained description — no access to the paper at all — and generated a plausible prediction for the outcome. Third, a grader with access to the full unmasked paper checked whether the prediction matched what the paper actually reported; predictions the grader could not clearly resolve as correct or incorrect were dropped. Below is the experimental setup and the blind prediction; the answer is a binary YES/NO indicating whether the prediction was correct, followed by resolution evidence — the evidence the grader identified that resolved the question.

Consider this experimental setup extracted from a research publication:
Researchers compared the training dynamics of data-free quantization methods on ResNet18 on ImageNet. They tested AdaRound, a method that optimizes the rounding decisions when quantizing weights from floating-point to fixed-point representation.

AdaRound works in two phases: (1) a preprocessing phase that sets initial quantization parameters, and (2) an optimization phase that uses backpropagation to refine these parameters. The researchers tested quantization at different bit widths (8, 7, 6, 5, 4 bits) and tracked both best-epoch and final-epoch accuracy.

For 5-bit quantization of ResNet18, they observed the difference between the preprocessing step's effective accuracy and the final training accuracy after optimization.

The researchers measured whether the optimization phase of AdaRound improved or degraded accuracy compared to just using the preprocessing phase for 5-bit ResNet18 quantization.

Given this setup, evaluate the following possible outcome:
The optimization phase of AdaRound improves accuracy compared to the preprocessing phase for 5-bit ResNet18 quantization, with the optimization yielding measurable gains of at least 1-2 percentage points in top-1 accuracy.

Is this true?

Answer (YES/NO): NO